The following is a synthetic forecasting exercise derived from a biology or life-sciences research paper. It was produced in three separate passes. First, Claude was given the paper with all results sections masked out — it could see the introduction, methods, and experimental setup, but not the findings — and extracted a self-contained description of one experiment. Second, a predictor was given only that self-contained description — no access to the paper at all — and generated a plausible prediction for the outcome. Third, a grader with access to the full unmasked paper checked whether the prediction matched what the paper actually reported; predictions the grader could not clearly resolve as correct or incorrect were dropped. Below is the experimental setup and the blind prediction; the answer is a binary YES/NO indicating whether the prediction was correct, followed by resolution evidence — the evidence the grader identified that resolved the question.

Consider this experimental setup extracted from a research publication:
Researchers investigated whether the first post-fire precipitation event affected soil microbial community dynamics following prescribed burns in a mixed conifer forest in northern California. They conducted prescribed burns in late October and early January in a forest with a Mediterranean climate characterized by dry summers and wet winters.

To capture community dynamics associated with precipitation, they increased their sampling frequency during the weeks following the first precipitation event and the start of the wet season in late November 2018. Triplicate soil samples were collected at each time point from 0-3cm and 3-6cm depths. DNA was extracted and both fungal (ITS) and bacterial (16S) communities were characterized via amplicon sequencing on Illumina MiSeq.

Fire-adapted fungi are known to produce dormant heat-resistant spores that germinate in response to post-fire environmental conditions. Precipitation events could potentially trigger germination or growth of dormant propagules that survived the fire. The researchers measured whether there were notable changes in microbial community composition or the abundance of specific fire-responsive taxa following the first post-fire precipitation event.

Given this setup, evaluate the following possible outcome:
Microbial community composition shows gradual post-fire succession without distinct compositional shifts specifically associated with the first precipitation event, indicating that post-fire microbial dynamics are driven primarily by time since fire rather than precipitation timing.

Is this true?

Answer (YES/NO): YES